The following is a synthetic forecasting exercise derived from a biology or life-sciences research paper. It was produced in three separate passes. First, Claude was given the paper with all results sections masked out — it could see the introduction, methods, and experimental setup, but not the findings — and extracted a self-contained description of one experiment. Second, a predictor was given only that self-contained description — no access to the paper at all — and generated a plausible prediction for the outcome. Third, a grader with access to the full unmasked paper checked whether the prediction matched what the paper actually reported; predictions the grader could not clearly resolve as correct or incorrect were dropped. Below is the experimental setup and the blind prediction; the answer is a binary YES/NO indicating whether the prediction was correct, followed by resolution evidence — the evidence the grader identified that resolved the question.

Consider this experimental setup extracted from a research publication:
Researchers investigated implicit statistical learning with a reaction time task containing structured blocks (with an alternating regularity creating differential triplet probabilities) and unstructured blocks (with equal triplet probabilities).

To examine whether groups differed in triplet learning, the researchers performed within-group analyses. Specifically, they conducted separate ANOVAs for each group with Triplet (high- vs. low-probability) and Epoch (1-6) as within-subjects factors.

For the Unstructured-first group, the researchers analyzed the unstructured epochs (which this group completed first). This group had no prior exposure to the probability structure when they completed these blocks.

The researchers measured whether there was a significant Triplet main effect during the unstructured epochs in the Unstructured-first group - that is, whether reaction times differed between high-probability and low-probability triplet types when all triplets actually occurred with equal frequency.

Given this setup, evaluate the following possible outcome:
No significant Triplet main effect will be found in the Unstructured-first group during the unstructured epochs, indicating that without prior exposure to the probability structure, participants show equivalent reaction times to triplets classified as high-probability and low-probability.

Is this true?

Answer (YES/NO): YES